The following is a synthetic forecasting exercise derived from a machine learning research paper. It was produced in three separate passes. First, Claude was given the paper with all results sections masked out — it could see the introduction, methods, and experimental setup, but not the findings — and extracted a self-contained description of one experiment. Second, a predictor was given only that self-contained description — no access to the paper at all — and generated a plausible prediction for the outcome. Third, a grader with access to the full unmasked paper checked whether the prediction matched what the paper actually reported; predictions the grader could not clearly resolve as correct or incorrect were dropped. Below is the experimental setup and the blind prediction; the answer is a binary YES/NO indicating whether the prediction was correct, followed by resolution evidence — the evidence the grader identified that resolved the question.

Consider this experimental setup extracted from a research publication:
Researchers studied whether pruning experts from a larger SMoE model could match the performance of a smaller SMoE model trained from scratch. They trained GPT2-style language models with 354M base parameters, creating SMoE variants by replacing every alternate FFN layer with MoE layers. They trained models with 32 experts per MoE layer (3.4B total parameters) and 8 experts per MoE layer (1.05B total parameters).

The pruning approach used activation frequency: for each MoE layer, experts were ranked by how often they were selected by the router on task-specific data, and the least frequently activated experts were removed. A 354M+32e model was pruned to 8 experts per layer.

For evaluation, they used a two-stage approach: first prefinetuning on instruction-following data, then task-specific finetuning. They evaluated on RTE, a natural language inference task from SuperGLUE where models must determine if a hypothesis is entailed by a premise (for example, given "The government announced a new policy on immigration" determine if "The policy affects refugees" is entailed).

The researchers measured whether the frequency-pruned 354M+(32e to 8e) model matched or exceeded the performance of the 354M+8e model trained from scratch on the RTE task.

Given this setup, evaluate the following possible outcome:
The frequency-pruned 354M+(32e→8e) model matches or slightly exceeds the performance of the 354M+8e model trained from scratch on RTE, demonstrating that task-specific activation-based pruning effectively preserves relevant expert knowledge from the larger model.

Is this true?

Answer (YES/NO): NO